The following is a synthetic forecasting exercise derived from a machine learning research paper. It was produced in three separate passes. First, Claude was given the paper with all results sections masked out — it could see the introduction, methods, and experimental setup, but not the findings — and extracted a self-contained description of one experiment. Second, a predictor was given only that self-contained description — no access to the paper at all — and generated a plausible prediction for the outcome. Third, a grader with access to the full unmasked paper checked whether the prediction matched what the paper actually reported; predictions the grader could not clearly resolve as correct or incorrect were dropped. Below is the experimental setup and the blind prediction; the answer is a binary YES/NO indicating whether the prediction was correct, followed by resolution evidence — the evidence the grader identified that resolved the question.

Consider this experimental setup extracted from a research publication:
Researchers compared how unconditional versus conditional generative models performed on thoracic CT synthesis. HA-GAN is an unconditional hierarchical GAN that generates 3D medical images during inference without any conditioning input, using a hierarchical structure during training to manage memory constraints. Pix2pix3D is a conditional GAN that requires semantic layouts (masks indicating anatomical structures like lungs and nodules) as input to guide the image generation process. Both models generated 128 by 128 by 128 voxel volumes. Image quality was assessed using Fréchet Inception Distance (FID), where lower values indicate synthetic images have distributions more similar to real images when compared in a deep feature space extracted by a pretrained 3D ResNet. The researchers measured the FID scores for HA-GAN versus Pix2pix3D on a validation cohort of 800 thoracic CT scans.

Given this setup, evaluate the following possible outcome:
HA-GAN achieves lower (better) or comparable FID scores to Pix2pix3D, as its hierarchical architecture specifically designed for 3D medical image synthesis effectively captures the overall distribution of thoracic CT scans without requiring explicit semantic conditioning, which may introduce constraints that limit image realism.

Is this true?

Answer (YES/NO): NO